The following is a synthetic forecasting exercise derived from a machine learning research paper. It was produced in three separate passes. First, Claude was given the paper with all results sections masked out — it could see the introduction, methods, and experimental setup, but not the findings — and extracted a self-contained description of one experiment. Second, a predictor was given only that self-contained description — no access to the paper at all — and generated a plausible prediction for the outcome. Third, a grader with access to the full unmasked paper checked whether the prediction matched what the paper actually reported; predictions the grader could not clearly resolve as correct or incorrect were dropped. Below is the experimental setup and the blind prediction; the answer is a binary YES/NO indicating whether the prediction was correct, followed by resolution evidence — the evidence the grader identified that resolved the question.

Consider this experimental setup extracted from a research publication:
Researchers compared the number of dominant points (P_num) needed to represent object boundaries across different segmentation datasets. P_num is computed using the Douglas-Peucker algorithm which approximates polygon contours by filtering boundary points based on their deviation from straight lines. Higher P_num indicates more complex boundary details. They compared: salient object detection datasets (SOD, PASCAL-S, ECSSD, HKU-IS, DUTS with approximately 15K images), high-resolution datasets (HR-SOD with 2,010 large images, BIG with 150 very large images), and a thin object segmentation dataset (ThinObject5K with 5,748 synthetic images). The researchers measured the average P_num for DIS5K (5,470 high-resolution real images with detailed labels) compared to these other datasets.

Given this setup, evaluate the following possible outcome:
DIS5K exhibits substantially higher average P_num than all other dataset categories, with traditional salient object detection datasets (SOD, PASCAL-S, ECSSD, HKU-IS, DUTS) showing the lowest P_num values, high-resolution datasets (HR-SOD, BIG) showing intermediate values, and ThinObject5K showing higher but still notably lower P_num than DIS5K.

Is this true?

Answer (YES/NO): YES